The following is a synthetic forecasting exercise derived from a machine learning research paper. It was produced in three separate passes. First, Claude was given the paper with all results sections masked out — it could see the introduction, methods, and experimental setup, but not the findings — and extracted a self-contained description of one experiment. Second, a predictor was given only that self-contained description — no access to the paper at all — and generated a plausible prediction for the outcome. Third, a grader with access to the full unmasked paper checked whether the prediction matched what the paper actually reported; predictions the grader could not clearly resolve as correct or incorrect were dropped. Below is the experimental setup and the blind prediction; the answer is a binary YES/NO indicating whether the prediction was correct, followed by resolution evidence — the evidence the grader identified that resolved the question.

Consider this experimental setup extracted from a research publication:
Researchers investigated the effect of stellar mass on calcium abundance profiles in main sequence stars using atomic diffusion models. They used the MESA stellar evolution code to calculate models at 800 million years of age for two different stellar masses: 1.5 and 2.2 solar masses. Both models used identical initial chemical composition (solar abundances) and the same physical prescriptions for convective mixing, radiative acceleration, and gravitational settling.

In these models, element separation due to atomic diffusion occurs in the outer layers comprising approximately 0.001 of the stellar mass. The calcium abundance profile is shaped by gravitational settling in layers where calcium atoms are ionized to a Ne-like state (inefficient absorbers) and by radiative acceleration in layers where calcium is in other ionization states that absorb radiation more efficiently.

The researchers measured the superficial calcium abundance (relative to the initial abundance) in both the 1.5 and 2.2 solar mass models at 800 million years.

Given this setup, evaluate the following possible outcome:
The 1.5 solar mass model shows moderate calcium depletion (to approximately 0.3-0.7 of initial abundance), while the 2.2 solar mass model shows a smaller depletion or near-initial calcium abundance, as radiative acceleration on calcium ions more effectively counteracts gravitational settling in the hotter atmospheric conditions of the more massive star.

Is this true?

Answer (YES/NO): NO